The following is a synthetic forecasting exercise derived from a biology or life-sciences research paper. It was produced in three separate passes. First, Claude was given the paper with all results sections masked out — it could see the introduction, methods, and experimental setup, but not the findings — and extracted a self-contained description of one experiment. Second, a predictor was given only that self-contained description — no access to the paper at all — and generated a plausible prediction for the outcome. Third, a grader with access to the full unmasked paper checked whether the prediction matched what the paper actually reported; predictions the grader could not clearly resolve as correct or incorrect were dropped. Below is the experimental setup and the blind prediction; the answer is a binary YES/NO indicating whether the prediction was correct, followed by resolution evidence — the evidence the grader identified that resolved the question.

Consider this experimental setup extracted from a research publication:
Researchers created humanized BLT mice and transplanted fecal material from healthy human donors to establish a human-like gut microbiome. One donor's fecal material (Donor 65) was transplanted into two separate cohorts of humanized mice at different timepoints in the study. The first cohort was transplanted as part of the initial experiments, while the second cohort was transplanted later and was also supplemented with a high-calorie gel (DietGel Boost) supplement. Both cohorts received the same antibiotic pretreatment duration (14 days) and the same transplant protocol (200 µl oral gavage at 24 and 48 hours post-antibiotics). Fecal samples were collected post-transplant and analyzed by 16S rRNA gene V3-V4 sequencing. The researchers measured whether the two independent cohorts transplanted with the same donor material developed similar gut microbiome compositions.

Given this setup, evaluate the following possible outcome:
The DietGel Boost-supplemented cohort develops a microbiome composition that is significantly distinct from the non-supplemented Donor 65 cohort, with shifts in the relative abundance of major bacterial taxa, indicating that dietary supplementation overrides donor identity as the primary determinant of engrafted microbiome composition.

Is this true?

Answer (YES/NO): NO